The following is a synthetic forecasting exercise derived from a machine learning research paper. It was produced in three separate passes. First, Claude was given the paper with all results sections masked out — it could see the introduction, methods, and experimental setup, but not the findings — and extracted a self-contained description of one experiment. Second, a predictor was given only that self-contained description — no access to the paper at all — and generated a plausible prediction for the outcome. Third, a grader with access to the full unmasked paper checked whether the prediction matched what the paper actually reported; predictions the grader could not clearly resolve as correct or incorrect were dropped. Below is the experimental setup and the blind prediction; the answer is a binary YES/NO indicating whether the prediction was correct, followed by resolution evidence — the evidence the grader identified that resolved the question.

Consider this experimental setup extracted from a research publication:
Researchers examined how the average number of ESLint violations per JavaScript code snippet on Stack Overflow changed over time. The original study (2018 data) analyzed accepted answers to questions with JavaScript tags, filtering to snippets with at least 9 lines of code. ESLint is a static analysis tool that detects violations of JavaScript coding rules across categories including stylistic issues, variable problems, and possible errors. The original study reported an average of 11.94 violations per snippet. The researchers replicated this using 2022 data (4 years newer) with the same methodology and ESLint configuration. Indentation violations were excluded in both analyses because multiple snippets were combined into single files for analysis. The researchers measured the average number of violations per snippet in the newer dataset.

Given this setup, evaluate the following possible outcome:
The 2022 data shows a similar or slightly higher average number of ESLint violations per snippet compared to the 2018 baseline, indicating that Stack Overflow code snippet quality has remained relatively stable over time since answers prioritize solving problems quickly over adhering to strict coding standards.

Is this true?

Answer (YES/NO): NO